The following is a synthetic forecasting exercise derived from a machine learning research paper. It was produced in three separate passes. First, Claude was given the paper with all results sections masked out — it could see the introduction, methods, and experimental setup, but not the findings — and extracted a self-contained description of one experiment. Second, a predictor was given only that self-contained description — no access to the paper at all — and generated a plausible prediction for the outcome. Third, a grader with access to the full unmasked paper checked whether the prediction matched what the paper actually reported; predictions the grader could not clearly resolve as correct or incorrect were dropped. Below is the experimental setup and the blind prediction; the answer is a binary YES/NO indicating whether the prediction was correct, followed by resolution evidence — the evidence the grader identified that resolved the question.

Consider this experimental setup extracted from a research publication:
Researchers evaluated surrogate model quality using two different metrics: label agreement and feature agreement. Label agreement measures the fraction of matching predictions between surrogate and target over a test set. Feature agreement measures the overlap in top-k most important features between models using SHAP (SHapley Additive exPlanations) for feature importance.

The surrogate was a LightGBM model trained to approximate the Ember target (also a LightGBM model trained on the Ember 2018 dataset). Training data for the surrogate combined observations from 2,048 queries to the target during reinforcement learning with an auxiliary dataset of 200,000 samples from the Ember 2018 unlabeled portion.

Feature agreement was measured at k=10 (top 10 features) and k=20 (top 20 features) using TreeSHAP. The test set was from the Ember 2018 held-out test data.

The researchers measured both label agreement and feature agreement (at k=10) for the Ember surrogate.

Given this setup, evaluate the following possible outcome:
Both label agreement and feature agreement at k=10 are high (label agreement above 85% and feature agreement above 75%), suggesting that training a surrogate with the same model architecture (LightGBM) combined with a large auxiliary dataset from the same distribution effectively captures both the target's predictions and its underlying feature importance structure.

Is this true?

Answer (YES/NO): YES